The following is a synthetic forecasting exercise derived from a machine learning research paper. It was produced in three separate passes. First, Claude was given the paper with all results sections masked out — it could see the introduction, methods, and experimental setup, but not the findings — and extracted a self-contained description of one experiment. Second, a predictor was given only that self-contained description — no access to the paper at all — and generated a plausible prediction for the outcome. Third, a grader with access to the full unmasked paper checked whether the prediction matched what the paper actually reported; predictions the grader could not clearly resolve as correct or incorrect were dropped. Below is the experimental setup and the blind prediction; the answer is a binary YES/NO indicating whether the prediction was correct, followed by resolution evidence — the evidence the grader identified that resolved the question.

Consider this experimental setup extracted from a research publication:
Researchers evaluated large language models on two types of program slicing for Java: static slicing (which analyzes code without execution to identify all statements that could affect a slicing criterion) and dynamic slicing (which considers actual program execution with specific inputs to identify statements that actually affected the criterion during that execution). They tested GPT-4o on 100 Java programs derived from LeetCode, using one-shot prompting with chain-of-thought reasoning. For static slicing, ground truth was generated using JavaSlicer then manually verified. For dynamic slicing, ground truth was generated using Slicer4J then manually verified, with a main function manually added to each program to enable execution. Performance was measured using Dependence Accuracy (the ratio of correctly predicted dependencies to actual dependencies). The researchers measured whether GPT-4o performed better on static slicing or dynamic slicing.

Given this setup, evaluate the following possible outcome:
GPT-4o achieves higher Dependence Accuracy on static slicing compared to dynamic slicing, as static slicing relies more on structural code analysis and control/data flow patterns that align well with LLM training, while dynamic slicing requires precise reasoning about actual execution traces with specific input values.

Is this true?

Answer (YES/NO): YES